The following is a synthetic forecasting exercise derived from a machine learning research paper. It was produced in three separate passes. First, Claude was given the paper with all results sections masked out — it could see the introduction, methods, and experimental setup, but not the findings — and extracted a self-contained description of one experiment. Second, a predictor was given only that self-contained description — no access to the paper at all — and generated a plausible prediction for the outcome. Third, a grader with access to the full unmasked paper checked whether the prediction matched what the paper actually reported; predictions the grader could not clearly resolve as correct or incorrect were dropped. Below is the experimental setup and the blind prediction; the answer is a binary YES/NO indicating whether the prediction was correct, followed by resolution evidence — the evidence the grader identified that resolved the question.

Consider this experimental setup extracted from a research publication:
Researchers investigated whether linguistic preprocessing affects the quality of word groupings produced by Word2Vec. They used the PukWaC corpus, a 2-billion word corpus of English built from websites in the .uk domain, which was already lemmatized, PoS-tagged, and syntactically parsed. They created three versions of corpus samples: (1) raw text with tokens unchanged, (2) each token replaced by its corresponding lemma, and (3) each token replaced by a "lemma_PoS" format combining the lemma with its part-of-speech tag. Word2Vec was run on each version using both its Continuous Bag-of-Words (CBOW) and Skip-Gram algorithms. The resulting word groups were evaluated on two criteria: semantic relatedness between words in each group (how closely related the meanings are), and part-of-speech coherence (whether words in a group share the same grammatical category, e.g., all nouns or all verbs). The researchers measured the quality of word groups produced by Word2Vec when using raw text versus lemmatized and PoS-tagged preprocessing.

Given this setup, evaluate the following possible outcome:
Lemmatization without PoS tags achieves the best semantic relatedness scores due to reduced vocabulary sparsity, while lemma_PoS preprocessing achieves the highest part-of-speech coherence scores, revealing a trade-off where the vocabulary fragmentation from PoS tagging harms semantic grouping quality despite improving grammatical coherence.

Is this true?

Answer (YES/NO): NO